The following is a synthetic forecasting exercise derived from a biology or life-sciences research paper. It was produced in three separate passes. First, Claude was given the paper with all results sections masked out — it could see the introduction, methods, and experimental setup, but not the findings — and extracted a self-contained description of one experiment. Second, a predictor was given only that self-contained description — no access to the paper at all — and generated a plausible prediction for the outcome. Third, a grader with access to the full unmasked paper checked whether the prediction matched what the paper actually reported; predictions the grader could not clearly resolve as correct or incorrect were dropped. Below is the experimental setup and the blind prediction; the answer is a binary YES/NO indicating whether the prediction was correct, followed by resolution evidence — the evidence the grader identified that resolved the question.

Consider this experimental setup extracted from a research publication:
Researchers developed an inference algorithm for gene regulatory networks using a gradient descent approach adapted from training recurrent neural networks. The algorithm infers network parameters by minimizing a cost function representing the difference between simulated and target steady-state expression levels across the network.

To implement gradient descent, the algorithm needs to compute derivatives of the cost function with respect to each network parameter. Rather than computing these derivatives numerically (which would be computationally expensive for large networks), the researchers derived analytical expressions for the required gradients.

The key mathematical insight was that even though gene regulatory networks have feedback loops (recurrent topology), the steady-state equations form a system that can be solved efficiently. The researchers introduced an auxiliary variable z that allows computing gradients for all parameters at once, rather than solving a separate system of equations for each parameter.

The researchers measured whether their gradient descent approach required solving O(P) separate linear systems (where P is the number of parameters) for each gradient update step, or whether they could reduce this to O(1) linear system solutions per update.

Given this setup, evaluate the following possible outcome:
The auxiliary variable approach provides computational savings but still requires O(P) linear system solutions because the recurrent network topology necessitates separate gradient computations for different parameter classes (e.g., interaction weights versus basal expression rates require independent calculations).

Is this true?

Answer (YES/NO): NO